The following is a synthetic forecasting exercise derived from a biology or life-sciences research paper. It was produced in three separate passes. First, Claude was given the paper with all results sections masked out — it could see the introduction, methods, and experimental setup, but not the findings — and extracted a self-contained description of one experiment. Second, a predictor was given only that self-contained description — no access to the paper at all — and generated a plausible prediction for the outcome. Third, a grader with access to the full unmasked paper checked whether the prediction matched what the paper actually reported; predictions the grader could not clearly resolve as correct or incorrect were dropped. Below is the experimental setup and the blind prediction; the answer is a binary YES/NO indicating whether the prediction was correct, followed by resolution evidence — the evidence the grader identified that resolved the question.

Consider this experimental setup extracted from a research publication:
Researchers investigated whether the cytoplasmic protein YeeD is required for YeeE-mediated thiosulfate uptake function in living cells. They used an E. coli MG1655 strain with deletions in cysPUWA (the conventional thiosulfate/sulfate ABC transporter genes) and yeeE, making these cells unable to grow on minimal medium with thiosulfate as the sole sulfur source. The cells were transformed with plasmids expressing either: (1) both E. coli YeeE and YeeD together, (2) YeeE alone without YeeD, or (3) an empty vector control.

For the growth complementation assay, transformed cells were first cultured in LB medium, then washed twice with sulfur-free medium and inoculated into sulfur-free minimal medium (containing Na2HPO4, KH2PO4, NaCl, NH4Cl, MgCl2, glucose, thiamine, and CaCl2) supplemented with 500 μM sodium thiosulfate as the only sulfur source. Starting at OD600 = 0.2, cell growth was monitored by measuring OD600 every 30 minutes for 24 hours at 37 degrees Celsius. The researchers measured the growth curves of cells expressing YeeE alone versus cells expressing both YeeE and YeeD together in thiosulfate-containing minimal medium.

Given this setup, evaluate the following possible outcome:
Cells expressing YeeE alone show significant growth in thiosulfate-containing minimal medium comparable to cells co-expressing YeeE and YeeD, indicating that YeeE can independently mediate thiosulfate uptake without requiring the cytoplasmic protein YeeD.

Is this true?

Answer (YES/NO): NO